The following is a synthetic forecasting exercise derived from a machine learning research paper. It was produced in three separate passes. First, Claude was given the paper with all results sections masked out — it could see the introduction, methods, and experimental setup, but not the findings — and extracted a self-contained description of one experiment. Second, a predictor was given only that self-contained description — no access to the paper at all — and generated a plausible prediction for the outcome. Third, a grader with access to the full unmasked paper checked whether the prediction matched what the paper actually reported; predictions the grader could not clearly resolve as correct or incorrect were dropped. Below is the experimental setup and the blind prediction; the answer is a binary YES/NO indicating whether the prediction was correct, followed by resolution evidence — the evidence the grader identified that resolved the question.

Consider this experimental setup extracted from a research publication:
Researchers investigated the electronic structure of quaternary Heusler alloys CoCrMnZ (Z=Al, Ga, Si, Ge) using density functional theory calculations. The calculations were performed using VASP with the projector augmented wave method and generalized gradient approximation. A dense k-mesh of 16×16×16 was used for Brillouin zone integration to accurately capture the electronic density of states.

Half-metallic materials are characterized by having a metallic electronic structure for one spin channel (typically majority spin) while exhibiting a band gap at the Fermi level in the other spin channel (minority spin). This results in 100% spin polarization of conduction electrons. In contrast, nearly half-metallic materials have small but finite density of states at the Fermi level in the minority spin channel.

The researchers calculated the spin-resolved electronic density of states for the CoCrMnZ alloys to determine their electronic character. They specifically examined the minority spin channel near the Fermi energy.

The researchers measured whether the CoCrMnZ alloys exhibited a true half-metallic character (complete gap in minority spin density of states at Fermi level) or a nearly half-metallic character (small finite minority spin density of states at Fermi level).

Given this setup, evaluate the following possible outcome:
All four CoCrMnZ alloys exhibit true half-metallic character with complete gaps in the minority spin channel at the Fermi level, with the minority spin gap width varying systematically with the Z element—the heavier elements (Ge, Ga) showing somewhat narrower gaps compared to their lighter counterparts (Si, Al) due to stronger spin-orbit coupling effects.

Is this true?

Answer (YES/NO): NO